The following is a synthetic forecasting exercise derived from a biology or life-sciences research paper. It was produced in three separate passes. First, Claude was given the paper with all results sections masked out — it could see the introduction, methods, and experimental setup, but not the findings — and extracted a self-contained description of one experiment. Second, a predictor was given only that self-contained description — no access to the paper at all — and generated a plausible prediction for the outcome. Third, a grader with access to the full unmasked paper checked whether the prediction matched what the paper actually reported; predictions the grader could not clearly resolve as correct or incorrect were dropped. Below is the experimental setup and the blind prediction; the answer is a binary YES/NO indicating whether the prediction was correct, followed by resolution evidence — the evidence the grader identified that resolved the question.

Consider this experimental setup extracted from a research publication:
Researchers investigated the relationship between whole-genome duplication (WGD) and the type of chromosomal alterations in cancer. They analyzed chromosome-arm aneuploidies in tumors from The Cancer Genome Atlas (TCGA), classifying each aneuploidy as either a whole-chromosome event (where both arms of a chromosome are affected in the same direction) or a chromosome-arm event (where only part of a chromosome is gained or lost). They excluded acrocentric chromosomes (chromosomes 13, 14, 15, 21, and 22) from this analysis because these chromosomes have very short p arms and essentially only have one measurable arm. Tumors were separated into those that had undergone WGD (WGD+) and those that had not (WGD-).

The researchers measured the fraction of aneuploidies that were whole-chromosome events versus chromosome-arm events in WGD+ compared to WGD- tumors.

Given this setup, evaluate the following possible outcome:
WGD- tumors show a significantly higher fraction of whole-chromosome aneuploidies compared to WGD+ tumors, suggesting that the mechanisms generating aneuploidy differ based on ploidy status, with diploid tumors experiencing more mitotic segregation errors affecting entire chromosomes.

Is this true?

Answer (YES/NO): NO